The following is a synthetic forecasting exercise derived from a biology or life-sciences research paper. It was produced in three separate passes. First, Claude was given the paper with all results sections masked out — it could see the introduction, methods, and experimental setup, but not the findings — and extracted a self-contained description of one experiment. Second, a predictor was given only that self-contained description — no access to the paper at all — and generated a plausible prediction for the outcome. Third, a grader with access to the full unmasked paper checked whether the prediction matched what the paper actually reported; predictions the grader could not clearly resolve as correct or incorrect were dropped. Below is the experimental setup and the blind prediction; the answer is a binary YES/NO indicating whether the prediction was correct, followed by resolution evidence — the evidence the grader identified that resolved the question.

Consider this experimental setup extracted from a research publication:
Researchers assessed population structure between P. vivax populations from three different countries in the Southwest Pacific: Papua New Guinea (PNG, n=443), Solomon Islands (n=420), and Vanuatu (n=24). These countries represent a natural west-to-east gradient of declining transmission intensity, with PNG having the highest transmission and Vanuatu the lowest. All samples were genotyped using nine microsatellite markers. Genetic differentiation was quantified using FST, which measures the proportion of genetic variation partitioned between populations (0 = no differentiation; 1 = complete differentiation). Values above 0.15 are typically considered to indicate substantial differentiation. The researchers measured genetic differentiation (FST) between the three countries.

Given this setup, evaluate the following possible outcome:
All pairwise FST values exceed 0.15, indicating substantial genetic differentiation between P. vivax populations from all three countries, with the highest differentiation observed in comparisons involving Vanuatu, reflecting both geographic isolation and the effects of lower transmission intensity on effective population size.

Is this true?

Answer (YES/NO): NO